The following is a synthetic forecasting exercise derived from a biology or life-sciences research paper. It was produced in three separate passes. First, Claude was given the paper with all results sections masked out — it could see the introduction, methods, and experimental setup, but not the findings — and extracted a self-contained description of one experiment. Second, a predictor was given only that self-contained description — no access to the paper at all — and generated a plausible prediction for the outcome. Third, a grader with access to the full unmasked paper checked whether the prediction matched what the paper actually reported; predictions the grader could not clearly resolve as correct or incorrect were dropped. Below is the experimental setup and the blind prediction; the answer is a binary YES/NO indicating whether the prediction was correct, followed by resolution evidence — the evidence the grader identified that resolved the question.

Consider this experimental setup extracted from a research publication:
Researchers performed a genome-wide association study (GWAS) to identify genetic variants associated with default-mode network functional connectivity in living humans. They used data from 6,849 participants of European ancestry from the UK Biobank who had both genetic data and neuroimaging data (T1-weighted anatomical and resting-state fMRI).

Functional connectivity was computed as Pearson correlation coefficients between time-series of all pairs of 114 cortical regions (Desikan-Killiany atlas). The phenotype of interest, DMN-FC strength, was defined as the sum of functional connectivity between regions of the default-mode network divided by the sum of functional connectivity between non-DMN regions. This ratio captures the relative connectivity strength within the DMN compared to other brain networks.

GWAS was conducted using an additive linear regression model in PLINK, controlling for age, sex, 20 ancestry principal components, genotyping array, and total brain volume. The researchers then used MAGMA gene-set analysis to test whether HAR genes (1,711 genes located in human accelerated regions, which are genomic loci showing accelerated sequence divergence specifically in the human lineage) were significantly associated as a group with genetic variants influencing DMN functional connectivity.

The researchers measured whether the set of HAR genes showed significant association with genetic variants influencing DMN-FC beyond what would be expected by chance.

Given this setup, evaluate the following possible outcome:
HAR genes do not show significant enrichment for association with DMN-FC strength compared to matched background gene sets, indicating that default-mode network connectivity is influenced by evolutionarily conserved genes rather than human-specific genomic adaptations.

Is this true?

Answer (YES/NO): NO